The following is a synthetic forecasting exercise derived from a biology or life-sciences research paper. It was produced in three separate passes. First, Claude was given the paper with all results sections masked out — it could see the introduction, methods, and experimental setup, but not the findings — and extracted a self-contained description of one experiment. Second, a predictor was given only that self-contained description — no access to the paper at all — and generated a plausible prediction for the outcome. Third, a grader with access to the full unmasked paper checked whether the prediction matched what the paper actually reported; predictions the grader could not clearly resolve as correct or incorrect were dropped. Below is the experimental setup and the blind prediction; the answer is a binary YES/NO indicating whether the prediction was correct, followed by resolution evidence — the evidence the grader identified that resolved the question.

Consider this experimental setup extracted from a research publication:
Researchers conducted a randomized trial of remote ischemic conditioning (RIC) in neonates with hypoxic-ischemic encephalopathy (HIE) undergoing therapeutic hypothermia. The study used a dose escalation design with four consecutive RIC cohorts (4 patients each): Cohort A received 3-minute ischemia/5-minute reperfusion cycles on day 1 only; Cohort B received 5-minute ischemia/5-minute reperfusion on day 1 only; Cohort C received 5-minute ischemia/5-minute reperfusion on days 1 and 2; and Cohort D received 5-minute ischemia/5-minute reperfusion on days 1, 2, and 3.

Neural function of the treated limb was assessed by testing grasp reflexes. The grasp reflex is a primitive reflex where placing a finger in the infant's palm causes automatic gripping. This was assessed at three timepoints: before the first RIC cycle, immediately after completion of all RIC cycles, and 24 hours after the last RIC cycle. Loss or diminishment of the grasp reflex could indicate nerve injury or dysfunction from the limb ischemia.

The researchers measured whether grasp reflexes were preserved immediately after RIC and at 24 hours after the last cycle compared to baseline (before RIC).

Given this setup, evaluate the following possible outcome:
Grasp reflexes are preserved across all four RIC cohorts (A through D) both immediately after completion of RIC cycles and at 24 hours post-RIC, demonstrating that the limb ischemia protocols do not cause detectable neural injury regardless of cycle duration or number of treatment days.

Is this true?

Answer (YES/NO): YES